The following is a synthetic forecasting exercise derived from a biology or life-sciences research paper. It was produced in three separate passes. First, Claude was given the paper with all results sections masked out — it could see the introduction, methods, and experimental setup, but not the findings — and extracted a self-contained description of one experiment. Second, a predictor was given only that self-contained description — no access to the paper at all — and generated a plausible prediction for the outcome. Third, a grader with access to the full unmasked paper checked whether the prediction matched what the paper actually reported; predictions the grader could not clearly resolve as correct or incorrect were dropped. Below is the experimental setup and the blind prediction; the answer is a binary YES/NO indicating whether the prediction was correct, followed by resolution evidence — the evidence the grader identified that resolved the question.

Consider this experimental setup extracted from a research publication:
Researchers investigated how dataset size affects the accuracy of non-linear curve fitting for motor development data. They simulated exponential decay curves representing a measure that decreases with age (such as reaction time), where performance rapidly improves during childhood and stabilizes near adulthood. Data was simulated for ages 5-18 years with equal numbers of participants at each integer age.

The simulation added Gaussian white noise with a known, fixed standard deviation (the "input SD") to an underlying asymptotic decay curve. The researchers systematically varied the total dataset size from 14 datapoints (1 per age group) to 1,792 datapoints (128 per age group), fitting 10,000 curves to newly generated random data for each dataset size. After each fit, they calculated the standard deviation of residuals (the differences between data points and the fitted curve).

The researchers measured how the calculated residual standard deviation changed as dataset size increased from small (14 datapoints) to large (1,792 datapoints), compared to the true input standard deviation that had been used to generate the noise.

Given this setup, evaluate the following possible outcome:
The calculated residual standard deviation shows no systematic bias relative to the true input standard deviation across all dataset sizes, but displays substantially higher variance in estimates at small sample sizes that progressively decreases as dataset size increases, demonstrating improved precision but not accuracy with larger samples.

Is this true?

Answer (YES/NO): YES